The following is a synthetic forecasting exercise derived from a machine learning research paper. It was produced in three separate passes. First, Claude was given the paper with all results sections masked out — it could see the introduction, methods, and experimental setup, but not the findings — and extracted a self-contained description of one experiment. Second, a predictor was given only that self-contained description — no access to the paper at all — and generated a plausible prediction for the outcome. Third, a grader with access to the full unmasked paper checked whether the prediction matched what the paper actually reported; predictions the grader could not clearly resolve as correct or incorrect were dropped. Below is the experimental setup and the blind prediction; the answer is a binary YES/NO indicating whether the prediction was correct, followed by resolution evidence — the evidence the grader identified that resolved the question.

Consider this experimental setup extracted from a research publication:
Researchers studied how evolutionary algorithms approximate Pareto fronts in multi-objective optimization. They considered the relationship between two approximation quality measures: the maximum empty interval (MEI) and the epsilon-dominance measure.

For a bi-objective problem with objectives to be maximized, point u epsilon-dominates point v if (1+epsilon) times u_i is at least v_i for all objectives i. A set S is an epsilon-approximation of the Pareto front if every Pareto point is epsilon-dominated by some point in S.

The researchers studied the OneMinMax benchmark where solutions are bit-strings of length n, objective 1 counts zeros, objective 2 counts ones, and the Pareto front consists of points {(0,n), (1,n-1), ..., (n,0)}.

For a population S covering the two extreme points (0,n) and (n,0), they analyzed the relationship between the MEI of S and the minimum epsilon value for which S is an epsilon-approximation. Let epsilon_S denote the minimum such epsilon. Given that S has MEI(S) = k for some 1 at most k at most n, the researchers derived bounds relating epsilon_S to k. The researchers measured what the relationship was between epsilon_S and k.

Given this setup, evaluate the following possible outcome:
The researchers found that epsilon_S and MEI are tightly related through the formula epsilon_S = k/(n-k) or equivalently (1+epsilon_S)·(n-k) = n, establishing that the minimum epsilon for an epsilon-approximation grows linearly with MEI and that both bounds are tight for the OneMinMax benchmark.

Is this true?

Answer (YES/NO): NO